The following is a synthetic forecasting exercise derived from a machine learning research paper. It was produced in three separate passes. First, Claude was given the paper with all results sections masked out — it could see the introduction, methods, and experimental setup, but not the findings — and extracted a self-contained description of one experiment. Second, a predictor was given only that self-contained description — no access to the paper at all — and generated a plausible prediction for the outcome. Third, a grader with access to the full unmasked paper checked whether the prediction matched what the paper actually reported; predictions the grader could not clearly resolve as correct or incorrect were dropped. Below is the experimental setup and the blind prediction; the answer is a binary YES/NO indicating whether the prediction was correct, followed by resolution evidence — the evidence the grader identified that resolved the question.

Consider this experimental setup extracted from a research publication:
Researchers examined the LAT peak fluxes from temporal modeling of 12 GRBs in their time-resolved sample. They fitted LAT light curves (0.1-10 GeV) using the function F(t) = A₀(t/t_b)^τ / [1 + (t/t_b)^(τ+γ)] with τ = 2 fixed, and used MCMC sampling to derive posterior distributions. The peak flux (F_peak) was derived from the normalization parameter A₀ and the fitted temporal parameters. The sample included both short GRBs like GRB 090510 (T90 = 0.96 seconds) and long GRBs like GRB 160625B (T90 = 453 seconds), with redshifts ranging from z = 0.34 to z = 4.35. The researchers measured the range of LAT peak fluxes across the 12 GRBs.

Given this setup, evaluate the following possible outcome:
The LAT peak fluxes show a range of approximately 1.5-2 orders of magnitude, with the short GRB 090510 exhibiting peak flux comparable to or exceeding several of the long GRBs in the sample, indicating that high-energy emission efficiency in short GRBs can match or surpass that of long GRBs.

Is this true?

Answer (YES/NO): YES